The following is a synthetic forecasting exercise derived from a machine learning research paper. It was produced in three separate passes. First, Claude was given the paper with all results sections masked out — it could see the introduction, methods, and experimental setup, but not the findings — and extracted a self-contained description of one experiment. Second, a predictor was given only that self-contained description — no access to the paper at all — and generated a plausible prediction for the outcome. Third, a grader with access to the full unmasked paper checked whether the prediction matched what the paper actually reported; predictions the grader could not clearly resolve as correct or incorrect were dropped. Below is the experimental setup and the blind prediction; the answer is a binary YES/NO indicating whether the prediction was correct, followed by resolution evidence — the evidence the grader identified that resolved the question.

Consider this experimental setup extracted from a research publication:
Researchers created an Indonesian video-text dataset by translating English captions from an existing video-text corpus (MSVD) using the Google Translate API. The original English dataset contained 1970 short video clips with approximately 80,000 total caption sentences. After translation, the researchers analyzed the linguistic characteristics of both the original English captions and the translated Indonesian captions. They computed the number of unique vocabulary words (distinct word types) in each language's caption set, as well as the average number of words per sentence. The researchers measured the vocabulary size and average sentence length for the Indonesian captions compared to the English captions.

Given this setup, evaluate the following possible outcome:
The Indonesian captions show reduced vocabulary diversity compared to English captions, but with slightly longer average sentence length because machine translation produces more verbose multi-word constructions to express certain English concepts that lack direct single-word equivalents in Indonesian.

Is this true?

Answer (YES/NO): NO